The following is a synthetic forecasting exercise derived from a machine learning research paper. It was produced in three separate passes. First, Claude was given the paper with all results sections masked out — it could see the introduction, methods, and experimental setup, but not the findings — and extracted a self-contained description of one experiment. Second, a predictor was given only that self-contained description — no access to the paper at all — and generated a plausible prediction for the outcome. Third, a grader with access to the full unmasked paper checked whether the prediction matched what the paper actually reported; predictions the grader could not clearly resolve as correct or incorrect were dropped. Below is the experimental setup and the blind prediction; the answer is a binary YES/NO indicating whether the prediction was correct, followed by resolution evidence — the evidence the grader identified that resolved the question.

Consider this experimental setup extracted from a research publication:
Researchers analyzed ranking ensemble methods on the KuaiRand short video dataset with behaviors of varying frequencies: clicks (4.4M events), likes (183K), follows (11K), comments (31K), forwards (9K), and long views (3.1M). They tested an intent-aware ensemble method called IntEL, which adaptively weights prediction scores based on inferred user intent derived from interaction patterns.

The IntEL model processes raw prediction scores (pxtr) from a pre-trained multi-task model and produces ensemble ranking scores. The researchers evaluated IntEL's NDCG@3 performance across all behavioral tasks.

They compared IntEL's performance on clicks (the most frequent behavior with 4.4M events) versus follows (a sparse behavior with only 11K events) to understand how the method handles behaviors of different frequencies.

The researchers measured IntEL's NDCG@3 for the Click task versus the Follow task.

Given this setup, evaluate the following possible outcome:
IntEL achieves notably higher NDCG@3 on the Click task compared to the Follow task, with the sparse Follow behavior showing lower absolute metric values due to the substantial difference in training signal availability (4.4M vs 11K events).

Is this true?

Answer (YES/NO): YES